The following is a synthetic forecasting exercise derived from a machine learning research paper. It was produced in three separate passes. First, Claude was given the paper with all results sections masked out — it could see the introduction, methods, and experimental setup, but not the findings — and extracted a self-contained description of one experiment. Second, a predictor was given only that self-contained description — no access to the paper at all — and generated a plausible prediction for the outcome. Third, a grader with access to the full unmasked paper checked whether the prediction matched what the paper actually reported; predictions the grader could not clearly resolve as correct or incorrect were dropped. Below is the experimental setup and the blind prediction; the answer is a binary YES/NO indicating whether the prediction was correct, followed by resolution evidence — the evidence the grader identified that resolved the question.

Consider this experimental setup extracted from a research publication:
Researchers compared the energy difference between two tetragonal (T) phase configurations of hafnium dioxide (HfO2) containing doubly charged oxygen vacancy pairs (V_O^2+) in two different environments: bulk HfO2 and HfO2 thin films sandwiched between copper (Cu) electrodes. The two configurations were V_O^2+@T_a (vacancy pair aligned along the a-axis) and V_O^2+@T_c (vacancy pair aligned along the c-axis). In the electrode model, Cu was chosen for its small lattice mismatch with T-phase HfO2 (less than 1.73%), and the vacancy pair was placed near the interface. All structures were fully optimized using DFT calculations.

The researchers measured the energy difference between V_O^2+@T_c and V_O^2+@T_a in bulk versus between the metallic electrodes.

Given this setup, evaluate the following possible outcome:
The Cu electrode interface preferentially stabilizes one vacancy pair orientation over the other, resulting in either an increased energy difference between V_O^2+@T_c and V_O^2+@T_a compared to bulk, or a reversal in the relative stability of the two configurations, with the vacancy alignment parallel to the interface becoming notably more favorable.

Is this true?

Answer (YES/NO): NO